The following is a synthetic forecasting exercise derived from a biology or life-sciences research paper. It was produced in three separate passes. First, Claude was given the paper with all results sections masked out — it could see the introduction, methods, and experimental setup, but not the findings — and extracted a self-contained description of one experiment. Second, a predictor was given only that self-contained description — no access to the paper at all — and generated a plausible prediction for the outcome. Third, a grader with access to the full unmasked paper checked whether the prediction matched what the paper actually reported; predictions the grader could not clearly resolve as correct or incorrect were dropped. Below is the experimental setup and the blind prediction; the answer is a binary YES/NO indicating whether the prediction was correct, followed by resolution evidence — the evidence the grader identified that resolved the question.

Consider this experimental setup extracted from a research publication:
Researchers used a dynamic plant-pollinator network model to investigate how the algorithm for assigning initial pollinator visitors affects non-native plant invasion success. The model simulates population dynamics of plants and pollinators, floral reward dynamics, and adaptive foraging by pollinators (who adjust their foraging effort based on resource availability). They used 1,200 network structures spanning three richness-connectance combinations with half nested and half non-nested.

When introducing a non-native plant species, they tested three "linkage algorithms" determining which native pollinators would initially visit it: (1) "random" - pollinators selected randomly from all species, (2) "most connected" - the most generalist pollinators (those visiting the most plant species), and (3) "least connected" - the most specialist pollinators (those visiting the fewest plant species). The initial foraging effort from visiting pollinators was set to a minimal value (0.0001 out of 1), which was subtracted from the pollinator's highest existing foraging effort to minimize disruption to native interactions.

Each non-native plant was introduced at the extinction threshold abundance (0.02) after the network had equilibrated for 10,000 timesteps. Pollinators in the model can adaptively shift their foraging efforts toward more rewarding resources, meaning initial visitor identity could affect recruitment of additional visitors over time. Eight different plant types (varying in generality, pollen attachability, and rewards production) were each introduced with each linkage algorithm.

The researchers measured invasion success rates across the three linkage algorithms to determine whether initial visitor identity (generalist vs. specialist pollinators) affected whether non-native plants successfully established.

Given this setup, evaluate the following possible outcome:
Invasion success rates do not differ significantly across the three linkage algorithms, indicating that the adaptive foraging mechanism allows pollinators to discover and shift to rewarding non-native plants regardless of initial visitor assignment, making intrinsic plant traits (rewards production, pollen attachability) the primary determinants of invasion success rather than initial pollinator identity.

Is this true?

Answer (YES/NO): NO